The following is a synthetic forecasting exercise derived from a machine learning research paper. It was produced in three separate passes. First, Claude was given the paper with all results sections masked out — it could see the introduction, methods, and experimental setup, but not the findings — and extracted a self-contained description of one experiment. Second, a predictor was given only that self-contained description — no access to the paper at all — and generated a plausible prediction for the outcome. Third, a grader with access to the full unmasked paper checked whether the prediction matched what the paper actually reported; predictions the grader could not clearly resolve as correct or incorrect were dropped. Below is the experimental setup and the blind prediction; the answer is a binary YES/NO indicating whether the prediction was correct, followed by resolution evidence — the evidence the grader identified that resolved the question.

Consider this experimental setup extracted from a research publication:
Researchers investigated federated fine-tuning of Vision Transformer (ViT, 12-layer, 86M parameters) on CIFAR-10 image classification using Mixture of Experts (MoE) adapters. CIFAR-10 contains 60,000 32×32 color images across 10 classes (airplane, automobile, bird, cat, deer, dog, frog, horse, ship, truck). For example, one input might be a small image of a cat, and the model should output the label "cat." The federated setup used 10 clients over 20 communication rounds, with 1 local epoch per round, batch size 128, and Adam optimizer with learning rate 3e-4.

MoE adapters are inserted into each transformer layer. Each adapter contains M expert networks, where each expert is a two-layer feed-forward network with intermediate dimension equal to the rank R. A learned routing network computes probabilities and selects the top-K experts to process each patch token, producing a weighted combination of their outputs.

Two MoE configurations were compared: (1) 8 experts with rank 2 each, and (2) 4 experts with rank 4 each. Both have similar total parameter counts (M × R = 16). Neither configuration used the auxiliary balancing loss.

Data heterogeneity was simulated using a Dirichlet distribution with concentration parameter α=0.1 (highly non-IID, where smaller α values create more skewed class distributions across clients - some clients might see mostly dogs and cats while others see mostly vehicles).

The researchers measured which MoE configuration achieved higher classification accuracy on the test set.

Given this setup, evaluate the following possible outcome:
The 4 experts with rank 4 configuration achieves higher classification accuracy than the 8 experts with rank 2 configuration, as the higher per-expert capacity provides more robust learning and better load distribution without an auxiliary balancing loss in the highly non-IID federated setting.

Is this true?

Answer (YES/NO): YES